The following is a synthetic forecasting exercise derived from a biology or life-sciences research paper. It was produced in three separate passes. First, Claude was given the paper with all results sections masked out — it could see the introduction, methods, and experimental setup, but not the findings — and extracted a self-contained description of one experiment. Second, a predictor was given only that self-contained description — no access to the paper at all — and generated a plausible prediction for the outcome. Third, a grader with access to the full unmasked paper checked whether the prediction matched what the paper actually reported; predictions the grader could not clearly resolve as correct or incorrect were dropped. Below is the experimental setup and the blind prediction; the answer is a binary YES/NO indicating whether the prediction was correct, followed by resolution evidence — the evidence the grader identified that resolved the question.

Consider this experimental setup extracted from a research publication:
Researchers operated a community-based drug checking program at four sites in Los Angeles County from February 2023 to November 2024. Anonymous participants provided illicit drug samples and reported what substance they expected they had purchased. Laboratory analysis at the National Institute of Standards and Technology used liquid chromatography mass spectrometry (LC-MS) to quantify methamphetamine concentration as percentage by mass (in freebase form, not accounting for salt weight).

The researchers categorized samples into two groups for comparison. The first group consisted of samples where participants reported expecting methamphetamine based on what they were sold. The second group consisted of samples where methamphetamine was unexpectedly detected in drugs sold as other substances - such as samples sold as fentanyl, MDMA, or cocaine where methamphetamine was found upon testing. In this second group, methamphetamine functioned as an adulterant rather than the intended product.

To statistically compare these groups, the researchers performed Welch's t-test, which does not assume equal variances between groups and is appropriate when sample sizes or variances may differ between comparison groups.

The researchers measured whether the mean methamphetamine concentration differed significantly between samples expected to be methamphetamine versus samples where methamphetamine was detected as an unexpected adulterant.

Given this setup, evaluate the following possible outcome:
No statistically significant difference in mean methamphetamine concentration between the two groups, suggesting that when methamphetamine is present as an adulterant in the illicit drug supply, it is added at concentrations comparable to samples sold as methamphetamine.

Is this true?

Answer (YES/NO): NO